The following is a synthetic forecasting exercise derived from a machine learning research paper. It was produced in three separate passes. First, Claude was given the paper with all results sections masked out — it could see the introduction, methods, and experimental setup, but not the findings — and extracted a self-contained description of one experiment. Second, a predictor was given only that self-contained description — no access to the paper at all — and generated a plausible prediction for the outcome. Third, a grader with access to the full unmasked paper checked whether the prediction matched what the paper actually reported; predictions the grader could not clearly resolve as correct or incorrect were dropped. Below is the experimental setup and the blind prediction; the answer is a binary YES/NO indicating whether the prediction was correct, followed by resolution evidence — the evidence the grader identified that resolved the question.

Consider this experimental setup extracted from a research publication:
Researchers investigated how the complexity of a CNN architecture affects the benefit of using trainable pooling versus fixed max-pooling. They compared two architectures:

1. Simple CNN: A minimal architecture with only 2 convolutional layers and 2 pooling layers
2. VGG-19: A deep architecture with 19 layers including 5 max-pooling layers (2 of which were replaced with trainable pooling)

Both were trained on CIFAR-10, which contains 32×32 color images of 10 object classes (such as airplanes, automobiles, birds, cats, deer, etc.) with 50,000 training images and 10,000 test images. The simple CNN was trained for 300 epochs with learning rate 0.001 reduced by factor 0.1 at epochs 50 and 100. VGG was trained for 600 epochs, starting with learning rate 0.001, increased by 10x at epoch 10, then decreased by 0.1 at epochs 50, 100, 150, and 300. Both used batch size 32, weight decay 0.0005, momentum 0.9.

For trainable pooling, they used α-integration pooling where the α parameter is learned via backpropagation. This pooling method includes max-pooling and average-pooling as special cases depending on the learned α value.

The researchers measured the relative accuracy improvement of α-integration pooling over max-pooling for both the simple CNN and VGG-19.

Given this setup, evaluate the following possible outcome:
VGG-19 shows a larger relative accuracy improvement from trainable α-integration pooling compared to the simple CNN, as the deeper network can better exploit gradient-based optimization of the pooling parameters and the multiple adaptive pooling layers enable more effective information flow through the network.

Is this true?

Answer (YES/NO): NO